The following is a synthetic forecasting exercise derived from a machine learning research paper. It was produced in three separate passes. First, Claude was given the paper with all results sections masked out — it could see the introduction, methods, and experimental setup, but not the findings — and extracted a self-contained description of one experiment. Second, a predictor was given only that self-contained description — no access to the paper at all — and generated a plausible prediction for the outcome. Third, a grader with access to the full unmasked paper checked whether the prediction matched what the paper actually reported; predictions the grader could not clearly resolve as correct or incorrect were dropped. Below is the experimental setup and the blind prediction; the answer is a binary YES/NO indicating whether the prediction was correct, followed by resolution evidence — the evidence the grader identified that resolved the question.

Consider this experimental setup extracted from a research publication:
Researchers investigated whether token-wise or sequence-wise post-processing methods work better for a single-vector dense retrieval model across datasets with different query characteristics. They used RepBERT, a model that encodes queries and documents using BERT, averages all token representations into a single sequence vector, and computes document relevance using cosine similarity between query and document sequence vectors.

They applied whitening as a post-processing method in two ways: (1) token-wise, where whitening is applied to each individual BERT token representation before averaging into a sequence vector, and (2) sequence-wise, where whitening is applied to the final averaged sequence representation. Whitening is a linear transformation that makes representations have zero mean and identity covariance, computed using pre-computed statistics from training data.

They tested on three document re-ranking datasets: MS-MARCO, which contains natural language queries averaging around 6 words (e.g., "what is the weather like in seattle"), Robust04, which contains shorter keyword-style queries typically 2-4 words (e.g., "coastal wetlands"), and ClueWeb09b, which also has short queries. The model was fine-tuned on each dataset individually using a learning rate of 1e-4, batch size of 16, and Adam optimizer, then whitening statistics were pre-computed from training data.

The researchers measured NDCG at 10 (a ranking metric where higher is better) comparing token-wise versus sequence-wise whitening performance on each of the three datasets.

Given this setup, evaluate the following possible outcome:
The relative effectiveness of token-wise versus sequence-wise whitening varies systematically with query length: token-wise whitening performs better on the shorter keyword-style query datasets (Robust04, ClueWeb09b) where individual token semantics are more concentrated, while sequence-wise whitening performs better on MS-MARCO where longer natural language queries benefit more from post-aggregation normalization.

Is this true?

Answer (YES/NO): YES